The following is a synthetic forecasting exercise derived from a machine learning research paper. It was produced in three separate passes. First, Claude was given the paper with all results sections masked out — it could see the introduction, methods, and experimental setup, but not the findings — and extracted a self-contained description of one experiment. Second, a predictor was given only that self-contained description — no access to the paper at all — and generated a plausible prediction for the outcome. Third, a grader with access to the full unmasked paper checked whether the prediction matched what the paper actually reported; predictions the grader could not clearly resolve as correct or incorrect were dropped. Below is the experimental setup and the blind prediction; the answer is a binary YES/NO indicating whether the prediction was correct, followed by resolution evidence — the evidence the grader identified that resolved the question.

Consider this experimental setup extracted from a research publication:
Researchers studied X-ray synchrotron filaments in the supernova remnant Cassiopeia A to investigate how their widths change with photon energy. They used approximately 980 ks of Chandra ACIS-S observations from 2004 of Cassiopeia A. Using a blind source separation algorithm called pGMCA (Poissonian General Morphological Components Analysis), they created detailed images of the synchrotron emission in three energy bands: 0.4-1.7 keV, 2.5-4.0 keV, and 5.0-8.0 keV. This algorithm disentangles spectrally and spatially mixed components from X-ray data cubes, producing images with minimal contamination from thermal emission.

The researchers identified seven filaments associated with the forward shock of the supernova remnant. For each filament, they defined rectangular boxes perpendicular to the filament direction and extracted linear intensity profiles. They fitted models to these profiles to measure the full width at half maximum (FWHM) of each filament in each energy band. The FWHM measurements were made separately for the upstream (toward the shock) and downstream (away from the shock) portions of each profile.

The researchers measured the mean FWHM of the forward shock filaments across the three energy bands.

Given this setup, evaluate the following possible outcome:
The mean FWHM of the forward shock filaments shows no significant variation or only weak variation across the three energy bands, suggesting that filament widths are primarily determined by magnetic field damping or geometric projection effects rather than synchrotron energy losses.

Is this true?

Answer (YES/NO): NO